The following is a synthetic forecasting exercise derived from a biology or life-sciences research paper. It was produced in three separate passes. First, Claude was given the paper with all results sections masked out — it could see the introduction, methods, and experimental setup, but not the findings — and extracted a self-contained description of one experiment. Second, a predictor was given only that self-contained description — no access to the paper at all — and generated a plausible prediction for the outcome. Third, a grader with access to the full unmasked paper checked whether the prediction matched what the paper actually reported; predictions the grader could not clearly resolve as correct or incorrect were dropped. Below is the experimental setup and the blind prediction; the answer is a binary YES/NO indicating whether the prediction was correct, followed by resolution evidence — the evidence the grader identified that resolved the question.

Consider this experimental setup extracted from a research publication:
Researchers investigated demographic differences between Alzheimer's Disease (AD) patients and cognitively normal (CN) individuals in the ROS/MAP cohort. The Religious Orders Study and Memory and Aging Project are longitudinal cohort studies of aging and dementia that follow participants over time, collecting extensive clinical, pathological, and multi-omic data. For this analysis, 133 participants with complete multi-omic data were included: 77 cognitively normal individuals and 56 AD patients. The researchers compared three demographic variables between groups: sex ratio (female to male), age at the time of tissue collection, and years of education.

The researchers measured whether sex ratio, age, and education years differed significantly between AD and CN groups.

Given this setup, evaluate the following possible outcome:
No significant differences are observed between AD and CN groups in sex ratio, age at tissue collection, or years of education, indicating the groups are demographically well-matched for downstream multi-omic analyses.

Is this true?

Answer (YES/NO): NO